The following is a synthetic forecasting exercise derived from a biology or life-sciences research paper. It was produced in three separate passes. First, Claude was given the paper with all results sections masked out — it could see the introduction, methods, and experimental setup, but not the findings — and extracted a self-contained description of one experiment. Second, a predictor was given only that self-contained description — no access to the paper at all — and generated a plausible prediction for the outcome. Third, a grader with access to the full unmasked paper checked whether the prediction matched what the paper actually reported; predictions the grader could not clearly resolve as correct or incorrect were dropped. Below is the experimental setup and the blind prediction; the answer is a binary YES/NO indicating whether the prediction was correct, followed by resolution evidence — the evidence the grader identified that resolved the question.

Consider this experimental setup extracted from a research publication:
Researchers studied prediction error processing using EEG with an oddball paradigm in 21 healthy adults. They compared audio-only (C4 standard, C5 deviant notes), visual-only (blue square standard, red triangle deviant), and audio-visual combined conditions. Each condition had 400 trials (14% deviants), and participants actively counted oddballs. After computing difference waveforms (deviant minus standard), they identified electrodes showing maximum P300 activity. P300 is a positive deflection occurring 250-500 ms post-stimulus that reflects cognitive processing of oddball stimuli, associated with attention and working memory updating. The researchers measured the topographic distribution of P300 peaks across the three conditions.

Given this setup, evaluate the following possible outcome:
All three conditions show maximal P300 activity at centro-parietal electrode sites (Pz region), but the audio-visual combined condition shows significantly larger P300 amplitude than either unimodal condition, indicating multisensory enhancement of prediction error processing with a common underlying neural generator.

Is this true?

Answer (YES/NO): NO